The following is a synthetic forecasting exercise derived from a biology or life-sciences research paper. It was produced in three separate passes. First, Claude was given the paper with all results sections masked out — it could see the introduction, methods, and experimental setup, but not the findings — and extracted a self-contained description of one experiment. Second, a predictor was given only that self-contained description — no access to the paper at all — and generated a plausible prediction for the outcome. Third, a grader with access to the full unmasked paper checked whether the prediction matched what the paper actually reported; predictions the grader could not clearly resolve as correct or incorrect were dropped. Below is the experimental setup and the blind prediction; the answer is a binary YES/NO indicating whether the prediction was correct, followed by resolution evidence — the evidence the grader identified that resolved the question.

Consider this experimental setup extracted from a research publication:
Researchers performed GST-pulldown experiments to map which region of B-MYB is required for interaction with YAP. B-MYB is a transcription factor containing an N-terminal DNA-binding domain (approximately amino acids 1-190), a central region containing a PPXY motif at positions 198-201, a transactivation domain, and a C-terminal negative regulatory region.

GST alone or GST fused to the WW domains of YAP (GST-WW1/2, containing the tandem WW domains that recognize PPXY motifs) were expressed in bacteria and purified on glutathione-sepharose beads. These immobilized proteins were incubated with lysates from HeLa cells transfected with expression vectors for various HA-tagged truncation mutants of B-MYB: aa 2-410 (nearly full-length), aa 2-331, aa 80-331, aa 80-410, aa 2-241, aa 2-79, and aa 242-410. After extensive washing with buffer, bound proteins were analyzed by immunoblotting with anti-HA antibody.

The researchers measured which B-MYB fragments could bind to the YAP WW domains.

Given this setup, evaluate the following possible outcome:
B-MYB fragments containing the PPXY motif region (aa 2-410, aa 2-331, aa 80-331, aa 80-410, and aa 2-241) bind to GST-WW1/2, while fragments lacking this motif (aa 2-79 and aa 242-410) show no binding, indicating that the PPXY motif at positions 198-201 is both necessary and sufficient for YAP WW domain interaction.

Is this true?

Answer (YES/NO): NO